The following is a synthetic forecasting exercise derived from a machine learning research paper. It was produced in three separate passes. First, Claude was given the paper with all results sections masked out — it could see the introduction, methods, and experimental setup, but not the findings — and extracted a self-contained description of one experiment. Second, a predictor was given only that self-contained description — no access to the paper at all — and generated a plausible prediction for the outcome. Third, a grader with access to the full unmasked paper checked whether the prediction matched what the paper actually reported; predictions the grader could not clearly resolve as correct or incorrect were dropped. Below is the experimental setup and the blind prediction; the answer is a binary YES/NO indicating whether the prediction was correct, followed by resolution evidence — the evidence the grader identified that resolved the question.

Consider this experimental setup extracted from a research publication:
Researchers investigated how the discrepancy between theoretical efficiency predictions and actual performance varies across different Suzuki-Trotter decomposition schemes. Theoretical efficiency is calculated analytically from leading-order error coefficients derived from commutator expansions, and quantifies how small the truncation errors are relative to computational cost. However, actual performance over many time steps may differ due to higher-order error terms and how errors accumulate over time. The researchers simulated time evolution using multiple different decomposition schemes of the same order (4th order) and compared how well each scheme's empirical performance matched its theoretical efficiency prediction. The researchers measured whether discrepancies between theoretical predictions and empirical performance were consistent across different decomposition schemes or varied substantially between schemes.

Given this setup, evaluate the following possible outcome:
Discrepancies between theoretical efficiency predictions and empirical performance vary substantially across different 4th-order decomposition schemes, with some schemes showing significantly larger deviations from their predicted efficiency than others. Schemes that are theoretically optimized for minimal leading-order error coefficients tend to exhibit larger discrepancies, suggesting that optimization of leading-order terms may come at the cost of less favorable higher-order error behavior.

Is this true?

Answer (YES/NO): NO